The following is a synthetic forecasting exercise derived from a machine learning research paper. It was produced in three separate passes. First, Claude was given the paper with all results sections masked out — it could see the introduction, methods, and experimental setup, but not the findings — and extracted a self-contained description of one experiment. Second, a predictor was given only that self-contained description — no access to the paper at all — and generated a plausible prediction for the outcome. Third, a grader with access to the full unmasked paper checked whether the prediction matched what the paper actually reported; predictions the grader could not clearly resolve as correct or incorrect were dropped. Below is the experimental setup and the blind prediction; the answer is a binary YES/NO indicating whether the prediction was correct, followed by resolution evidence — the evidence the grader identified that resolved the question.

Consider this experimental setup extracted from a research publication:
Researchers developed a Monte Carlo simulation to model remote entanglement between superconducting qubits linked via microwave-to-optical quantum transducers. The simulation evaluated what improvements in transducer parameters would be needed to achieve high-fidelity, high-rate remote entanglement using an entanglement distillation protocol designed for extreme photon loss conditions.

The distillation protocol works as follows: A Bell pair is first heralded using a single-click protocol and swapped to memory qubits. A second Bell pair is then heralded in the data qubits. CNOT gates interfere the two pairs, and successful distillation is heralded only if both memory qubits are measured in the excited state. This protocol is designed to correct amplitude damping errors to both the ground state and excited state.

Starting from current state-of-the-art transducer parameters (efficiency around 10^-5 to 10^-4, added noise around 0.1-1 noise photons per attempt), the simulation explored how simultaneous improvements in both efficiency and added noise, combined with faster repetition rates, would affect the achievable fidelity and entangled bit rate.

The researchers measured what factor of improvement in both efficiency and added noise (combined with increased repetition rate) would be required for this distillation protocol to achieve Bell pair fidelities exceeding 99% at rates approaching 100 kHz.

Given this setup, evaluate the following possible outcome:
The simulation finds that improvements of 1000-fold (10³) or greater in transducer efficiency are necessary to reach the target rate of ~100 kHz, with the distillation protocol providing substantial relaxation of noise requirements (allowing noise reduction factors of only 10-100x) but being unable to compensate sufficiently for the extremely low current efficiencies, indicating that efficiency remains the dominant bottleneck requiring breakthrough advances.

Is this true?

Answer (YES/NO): NO